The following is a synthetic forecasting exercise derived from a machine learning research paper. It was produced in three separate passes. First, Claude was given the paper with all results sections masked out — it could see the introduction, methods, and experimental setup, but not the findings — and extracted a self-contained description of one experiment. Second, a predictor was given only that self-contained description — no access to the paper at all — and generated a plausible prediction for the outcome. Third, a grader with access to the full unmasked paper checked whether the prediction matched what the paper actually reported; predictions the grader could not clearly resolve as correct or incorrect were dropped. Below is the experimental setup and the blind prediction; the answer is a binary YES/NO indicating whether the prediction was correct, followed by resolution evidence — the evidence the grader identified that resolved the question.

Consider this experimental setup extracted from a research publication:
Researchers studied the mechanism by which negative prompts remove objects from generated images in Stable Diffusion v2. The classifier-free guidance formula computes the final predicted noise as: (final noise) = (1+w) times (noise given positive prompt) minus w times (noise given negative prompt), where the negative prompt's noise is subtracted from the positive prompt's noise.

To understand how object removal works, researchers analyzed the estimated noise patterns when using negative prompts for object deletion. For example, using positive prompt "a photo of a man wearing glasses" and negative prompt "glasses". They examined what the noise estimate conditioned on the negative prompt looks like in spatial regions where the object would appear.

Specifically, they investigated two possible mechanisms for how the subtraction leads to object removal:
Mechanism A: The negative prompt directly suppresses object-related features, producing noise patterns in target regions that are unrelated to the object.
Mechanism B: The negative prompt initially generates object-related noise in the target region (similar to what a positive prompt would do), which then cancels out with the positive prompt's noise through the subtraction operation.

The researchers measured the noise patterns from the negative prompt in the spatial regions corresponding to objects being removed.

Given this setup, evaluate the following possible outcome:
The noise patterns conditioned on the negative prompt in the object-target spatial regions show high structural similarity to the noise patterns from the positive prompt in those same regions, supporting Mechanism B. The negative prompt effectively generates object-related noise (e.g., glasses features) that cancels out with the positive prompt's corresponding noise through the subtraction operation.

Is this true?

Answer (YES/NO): YES